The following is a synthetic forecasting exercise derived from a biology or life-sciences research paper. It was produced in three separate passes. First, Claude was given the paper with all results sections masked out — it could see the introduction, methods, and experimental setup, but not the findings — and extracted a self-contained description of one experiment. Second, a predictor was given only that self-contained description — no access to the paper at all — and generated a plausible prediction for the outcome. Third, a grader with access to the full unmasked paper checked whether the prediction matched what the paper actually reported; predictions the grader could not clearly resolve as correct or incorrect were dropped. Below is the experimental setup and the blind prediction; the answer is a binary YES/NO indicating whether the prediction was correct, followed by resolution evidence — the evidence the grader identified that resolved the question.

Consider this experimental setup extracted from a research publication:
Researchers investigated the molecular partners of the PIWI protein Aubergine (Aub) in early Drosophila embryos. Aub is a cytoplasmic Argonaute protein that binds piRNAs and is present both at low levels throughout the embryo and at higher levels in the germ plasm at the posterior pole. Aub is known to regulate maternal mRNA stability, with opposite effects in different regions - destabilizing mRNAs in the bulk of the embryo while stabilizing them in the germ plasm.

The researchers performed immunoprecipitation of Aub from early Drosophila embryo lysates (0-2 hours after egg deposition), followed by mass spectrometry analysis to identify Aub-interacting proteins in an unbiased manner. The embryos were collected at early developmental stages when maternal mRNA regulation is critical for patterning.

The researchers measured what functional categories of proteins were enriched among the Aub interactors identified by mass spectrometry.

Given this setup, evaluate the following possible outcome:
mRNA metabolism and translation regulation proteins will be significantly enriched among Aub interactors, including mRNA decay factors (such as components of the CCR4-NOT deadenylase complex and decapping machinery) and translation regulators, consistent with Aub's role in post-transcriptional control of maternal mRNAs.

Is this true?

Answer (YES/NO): NO